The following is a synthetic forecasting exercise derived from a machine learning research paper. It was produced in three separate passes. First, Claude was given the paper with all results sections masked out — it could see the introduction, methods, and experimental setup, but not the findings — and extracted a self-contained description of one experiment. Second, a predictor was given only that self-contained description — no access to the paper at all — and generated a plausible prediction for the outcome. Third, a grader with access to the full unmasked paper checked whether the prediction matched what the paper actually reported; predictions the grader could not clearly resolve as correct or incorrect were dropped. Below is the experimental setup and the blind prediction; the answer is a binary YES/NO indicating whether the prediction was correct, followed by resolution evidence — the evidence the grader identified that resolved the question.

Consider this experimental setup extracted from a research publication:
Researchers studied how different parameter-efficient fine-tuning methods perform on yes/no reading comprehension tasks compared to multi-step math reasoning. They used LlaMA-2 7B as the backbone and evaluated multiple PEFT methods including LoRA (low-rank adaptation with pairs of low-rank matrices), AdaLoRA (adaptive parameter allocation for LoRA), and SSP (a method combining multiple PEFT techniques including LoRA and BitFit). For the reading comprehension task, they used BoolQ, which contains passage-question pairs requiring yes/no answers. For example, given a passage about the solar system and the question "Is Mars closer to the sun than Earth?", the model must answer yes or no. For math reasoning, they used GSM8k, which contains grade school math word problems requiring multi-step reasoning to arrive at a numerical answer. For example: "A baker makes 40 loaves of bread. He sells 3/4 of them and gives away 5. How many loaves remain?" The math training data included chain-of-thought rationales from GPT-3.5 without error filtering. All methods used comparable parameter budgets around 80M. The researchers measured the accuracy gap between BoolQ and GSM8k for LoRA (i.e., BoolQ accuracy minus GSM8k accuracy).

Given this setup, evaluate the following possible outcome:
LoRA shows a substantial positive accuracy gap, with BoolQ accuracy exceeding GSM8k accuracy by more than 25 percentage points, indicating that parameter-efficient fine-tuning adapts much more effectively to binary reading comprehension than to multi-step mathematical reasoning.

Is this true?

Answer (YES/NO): YES